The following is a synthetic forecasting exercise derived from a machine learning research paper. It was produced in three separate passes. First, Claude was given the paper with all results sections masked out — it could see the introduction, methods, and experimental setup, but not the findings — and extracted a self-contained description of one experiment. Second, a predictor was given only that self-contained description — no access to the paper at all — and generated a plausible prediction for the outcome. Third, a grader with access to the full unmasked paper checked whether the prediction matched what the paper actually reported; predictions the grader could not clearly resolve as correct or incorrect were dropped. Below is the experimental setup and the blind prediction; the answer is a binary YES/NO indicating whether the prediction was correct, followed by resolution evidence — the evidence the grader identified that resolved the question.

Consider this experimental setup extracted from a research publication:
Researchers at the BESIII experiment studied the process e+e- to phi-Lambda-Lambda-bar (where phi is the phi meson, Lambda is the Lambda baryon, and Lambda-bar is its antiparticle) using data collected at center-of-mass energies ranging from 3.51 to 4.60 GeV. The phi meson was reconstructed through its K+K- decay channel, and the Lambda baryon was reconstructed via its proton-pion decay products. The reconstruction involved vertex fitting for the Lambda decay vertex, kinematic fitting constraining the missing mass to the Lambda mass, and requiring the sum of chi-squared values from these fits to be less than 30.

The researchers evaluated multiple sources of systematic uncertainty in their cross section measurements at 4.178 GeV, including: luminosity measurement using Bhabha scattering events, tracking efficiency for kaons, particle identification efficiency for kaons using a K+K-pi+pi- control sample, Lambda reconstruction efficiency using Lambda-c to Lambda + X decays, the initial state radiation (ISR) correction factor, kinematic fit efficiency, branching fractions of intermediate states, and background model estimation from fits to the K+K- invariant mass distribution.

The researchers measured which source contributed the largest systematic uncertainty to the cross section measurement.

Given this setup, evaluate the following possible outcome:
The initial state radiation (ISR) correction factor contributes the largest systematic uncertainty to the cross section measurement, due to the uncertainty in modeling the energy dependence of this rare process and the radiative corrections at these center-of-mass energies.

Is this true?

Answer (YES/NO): YES